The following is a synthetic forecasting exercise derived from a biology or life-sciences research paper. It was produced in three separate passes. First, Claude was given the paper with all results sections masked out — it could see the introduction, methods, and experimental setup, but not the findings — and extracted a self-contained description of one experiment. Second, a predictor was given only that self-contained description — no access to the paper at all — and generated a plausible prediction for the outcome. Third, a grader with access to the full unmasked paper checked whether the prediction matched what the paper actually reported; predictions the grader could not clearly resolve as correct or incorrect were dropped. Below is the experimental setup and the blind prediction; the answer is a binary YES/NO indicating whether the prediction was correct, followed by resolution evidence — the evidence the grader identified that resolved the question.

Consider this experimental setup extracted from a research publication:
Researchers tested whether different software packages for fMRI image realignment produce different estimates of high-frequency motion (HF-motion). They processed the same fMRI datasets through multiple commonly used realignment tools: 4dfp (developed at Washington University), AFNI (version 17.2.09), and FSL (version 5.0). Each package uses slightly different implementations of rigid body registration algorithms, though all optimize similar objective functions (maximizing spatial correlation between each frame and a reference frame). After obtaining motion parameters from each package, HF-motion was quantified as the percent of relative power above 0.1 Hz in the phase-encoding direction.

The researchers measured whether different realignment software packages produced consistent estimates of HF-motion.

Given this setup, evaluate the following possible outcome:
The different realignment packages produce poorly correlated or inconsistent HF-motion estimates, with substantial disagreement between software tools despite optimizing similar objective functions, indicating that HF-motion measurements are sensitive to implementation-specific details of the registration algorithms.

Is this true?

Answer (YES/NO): NO